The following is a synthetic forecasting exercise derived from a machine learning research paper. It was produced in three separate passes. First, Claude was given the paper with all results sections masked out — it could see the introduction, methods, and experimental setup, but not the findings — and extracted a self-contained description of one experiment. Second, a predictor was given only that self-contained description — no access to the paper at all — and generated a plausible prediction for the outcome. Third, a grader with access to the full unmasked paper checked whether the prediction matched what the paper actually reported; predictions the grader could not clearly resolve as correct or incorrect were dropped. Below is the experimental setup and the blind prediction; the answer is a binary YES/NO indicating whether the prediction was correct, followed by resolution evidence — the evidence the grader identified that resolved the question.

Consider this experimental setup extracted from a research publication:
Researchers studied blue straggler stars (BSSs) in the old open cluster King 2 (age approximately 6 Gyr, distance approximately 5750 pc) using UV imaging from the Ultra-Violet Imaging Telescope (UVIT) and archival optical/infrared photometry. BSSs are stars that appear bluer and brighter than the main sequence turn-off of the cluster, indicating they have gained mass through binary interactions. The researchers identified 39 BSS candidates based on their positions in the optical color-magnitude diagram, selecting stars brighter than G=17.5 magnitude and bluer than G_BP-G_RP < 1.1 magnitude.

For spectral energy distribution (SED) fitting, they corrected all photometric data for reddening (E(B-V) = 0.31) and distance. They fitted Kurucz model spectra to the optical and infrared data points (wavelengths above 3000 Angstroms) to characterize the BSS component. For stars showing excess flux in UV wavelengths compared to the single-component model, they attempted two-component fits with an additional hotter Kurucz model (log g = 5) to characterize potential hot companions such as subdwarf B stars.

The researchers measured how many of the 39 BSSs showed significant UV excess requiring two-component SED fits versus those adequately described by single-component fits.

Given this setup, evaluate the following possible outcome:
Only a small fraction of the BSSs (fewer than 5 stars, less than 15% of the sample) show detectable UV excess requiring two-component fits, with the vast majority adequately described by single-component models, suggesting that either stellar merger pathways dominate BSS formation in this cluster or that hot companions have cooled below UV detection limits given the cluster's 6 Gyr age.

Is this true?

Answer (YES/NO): NO